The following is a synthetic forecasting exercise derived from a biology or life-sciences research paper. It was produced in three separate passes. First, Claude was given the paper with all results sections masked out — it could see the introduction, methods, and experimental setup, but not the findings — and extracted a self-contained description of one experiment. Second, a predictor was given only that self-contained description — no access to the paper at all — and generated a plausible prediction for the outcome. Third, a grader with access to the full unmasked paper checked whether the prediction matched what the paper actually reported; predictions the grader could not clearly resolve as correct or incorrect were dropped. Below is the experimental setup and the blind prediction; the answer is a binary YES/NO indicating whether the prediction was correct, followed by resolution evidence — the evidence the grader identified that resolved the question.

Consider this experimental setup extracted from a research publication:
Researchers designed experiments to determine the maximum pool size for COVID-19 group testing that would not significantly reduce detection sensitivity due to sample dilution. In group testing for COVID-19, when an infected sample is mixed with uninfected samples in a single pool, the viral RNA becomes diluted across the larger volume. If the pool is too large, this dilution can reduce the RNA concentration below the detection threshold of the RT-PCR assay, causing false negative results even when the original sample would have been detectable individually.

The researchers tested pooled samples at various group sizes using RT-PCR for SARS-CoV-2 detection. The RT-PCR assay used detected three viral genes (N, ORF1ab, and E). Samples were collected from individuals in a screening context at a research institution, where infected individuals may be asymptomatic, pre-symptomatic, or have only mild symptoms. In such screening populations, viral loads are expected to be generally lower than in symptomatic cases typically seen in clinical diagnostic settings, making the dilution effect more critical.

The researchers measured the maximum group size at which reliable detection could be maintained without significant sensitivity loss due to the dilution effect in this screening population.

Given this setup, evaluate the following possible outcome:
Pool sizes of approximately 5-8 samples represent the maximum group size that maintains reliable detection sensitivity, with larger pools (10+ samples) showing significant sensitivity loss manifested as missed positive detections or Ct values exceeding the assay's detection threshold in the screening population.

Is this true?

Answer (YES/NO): YES